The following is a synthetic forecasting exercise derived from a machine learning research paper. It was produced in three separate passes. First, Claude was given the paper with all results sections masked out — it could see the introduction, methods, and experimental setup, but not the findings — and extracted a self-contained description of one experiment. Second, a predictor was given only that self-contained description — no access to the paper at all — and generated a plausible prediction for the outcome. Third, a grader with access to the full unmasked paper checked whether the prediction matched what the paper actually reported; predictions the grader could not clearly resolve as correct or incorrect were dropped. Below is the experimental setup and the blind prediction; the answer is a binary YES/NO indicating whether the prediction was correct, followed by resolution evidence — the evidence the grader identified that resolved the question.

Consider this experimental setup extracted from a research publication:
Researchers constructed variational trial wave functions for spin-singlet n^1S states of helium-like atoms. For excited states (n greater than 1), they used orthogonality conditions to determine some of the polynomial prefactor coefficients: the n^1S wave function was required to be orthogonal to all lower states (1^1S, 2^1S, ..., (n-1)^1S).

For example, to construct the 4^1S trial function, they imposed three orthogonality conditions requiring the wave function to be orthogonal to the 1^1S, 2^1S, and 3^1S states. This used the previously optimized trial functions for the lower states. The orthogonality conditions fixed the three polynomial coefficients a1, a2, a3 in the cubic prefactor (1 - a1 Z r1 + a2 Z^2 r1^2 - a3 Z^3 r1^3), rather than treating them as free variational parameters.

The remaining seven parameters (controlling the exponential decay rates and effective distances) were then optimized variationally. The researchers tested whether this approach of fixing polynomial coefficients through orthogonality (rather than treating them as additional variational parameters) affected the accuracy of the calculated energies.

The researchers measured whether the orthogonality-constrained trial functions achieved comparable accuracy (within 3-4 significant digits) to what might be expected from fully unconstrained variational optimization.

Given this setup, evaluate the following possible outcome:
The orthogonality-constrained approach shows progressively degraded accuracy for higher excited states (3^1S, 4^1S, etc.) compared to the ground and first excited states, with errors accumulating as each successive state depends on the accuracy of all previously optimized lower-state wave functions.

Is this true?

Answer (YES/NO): NO